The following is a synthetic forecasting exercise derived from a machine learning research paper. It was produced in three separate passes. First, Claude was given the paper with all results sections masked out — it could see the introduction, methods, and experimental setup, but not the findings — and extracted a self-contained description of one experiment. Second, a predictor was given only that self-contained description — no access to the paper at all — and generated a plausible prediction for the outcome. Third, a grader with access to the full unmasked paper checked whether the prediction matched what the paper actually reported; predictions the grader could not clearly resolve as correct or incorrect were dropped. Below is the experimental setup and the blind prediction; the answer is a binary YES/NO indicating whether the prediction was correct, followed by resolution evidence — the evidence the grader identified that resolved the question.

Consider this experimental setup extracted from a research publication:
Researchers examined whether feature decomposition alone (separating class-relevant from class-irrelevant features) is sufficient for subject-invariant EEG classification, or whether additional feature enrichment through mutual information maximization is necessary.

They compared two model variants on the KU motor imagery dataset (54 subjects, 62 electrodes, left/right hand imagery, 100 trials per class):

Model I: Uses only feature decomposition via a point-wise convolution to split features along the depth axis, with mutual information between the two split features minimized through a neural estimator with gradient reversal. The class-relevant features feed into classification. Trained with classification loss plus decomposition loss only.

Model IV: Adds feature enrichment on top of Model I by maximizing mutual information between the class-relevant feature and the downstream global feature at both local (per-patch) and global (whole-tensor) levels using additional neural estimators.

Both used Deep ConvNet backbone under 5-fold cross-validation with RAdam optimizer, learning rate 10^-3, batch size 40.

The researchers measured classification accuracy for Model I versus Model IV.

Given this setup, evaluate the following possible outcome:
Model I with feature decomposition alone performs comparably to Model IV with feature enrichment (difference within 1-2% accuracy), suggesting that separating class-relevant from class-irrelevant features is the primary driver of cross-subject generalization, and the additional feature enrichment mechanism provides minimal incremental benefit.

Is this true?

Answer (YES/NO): NO